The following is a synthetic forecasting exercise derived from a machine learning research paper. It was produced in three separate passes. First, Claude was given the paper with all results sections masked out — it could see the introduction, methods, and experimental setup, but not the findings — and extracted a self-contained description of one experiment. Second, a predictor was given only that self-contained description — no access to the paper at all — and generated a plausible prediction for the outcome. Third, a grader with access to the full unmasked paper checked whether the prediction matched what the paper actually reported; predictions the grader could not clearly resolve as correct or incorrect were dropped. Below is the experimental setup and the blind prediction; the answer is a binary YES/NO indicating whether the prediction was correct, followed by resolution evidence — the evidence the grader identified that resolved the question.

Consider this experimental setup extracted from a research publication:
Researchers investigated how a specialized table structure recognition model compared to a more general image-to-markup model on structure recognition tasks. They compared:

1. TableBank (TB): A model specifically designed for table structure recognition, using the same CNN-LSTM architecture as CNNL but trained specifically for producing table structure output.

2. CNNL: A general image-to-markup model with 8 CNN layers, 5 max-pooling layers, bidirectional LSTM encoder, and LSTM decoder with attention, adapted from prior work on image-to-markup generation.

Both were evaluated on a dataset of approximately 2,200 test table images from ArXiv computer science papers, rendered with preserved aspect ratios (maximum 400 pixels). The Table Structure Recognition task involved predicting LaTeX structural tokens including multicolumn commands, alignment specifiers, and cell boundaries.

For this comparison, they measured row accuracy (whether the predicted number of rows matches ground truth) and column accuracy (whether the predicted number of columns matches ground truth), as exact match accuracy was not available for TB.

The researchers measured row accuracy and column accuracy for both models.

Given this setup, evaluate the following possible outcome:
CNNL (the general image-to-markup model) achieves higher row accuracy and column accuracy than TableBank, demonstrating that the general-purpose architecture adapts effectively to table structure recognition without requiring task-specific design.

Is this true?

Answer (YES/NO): YES